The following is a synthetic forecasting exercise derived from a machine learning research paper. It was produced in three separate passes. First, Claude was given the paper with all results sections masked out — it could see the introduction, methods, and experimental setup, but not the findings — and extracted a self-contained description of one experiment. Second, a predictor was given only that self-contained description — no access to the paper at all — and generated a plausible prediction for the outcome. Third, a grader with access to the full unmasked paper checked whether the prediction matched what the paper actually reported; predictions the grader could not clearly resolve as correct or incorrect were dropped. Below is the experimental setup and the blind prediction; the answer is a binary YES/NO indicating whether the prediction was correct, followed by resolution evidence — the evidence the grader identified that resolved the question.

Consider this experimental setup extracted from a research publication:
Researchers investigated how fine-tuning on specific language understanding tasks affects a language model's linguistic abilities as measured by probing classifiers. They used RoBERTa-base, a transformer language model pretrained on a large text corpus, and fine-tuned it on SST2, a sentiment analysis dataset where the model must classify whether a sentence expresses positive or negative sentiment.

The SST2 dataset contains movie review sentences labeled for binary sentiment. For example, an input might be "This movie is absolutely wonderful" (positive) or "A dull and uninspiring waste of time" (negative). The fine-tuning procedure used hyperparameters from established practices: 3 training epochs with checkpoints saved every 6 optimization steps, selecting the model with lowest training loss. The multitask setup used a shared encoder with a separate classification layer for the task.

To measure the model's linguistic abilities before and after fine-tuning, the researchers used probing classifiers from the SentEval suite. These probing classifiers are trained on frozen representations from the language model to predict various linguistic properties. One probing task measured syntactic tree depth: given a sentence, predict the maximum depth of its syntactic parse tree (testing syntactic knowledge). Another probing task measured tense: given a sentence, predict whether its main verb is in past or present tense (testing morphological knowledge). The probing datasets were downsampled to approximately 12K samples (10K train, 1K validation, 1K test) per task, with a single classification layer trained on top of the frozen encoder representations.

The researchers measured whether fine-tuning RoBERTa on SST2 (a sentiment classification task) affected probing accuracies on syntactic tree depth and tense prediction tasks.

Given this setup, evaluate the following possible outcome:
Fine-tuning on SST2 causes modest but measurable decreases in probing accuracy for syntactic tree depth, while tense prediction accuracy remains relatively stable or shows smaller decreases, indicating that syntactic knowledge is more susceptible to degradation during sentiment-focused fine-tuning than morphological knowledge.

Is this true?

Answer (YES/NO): NO